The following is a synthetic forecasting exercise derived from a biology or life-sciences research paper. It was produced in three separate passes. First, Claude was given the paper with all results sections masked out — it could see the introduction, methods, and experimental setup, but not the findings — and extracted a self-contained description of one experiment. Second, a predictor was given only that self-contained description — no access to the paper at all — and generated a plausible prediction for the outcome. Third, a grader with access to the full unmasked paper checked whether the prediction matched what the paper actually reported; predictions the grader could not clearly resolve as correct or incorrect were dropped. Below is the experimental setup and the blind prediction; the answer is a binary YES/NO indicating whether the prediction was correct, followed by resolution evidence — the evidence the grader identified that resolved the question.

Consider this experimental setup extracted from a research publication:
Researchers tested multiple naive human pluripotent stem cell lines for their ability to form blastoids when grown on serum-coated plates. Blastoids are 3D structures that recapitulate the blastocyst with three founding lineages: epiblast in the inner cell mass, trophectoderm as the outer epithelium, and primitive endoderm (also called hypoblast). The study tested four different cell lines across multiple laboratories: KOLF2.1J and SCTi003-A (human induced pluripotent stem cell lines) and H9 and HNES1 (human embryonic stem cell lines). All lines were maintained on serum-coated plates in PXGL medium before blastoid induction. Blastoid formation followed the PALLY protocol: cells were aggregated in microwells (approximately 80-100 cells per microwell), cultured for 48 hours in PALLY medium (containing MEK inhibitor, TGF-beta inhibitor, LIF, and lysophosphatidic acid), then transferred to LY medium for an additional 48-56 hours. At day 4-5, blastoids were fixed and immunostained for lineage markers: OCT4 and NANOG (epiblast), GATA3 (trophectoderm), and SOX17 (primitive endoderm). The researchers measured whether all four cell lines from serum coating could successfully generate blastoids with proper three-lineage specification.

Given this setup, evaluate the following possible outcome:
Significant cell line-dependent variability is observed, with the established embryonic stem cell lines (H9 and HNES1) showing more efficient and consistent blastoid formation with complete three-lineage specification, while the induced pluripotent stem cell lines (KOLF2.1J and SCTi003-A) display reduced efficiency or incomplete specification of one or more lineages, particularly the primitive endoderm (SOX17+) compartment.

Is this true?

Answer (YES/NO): NO